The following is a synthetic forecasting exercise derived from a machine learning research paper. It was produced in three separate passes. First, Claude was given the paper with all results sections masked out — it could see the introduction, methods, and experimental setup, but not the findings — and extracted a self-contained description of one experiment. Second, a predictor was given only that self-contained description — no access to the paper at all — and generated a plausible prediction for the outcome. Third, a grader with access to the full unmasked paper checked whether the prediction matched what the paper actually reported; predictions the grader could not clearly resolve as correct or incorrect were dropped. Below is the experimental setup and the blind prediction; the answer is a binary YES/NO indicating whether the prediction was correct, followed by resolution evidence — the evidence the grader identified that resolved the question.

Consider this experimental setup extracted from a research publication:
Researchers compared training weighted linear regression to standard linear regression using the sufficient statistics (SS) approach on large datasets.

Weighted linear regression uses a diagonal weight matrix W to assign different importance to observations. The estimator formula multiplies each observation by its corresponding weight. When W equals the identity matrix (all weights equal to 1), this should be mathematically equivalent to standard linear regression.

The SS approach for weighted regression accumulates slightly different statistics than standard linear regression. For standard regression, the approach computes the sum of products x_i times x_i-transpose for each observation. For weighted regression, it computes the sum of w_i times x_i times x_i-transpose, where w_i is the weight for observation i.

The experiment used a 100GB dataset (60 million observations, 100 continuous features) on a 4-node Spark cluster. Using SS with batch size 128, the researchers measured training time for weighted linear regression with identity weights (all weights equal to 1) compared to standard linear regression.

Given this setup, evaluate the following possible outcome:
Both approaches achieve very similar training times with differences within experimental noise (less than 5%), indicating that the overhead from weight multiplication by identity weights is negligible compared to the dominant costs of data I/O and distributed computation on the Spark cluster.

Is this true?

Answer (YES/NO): YES